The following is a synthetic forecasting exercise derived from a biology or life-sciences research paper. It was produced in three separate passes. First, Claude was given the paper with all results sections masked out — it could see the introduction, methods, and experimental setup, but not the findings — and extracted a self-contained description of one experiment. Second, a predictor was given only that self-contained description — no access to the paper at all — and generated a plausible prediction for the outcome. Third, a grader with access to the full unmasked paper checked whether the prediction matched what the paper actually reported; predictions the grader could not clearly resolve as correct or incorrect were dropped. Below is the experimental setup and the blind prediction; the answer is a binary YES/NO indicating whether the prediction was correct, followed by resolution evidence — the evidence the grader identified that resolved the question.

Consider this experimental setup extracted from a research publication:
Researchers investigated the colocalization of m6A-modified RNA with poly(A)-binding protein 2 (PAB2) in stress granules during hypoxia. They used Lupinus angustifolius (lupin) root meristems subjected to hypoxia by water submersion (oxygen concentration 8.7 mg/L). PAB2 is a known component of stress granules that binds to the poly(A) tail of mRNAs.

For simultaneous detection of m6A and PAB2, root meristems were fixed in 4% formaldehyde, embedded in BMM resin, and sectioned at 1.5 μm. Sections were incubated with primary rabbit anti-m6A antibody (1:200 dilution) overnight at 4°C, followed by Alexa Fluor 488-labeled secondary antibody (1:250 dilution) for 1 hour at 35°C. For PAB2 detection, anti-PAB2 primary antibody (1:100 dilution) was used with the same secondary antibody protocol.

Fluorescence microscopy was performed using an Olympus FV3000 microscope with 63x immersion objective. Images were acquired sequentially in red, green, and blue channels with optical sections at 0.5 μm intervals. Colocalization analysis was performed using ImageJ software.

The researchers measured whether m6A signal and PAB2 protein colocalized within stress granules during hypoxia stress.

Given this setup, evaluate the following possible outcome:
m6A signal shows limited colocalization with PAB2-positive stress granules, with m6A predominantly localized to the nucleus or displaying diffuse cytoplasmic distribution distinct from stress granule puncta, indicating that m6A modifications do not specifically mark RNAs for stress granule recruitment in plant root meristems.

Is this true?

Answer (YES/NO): NO